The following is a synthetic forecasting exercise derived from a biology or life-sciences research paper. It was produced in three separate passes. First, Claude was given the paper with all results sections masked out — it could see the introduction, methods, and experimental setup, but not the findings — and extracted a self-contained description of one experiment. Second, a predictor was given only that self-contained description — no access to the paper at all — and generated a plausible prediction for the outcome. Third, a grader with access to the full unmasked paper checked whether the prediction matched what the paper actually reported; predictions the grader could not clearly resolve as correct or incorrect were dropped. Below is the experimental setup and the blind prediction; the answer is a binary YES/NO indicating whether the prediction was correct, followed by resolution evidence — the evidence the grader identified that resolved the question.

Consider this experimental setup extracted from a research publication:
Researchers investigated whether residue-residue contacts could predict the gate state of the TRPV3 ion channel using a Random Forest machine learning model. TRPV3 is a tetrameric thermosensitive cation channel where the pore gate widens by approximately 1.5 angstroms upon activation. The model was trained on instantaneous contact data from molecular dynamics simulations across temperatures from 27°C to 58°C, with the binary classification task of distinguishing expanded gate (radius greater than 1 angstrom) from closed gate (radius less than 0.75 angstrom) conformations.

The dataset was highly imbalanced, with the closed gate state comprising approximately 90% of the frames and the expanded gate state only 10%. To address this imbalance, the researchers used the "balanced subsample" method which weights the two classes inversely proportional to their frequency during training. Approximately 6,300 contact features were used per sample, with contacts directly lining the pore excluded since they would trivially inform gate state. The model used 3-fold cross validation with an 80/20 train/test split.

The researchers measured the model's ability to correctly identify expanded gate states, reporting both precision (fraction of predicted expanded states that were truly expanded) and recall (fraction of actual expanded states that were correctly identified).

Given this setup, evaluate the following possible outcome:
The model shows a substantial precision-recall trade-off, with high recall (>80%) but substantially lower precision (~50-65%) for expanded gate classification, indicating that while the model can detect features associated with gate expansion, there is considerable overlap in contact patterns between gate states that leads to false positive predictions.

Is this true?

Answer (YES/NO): NO